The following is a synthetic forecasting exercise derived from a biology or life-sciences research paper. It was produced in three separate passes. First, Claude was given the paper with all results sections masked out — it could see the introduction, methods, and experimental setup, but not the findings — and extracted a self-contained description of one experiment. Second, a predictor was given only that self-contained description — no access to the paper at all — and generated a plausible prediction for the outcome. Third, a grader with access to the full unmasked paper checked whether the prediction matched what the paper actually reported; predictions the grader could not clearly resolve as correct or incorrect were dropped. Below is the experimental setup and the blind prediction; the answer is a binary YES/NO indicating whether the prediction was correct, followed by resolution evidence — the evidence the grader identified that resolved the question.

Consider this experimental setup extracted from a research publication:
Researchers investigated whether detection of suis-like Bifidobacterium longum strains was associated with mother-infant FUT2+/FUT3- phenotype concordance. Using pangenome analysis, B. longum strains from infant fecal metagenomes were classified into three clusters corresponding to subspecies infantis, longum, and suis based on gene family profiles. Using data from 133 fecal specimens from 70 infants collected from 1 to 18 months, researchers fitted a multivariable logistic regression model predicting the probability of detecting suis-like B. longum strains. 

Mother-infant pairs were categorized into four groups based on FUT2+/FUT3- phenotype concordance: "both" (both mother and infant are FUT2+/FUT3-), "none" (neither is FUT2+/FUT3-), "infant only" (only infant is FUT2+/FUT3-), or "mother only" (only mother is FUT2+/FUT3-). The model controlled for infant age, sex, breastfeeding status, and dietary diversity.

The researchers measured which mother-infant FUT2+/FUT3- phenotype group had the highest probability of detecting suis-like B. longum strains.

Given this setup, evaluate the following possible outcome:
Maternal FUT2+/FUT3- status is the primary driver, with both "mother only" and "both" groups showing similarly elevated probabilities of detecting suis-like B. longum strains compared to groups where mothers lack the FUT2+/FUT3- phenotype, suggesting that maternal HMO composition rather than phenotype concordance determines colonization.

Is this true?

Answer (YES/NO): NO